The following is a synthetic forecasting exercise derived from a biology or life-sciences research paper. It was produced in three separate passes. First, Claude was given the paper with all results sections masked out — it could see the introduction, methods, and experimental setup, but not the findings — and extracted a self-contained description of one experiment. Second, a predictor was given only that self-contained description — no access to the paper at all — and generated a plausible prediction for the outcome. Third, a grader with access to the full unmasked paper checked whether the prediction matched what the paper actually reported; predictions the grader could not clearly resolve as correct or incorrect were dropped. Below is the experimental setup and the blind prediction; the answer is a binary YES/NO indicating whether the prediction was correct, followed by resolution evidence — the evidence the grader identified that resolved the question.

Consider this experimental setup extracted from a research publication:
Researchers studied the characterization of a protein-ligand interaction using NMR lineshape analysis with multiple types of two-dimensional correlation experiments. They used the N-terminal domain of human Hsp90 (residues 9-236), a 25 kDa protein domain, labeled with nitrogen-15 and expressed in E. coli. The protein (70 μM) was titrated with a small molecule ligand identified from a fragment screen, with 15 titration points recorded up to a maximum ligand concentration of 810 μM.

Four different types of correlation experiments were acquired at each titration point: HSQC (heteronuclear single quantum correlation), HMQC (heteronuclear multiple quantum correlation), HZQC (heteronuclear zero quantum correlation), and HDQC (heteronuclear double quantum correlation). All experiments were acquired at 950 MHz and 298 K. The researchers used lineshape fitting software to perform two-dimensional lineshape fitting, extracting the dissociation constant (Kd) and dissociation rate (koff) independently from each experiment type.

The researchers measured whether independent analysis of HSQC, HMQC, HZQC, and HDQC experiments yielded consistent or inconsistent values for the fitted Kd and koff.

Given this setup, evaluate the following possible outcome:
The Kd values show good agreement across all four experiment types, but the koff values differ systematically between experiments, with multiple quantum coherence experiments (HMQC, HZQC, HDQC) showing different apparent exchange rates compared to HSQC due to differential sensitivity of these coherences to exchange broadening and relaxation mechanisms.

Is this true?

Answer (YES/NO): NO